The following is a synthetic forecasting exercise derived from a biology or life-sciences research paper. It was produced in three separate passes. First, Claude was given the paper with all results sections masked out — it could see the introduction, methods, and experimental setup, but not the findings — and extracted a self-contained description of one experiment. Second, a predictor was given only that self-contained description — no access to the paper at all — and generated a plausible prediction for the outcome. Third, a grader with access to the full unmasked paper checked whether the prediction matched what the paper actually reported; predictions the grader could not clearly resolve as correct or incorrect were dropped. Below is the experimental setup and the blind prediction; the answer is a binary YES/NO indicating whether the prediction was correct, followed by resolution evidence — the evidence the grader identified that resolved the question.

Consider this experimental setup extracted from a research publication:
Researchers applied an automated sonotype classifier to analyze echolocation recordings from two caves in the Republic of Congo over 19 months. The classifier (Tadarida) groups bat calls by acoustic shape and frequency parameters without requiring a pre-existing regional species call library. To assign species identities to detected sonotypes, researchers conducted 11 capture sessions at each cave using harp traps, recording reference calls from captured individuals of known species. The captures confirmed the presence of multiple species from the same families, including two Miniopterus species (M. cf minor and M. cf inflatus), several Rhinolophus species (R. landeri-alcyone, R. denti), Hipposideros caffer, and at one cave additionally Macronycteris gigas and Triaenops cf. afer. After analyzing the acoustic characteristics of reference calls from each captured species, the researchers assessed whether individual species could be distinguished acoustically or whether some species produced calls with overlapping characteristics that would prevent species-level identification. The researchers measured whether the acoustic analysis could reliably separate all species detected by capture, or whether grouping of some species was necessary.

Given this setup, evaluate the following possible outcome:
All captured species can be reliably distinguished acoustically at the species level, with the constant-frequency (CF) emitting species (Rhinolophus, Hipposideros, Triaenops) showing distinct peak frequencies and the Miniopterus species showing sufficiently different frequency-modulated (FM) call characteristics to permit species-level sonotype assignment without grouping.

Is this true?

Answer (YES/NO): NO